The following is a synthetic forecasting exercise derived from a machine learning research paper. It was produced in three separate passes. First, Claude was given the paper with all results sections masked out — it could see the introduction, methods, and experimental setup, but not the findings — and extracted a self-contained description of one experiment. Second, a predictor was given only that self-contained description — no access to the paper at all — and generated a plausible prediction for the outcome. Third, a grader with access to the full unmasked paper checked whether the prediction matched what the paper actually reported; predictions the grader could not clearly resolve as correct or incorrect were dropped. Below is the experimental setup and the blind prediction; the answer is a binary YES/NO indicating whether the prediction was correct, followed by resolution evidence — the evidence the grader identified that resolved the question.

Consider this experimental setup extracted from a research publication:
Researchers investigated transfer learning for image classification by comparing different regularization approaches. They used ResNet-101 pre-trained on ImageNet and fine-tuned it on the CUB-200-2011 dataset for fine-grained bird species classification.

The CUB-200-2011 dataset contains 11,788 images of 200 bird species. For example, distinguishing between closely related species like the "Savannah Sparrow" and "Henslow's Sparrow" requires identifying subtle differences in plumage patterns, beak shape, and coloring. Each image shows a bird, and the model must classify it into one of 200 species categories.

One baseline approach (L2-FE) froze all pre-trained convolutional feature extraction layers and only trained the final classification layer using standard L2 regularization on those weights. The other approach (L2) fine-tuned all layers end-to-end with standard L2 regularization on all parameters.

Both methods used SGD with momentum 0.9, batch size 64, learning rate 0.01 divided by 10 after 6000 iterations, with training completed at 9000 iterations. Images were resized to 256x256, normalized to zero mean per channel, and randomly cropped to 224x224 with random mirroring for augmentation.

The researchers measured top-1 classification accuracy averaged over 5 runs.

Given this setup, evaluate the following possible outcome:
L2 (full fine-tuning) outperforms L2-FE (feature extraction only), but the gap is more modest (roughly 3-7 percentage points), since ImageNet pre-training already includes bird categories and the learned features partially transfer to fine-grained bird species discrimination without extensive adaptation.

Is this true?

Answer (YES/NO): NO